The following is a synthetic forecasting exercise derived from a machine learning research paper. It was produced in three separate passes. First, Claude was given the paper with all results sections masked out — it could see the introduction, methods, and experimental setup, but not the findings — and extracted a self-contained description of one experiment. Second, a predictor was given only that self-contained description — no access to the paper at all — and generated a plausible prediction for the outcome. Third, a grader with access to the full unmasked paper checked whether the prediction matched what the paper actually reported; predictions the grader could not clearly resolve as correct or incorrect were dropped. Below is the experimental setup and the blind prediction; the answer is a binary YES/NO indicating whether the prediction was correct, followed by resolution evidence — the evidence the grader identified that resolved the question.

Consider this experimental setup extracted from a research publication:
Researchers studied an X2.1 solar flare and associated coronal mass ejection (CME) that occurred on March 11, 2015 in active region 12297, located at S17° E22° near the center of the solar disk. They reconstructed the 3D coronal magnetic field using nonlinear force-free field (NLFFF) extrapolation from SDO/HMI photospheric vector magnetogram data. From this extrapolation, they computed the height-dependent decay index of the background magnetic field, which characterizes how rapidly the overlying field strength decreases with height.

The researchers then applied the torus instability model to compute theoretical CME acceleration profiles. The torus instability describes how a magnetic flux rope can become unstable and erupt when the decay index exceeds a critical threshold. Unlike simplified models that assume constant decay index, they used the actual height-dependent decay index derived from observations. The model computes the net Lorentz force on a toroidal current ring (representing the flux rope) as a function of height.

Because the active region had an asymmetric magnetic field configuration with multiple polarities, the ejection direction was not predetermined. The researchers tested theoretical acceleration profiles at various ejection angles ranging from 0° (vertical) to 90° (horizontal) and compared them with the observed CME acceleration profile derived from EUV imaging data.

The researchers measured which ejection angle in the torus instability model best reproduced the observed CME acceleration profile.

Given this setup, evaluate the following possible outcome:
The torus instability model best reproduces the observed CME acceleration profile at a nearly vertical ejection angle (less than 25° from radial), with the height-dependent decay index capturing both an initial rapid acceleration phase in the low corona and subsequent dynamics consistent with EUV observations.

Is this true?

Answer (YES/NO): NO